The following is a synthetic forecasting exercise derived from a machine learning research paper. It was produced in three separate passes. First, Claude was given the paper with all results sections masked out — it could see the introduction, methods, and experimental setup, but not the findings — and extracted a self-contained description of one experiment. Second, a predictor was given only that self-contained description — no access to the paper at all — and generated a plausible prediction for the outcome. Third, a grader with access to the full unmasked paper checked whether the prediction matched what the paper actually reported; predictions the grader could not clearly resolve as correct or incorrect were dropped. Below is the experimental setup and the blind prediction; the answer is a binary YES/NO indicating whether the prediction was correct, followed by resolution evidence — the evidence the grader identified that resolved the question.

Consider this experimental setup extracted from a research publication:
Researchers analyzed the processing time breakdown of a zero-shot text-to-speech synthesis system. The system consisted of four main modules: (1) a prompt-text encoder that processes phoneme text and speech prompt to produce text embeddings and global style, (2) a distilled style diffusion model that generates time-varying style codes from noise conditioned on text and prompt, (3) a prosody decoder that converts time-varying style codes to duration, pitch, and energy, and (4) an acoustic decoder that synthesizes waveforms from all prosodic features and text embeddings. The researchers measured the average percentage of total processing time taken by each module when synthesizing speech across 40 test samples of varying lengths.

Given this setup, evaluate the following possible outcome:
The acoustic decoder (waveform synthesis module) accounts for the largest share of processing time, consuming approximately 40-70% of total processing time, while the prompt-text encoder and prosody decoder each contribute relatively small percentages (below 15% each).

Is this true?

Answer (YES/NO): NO